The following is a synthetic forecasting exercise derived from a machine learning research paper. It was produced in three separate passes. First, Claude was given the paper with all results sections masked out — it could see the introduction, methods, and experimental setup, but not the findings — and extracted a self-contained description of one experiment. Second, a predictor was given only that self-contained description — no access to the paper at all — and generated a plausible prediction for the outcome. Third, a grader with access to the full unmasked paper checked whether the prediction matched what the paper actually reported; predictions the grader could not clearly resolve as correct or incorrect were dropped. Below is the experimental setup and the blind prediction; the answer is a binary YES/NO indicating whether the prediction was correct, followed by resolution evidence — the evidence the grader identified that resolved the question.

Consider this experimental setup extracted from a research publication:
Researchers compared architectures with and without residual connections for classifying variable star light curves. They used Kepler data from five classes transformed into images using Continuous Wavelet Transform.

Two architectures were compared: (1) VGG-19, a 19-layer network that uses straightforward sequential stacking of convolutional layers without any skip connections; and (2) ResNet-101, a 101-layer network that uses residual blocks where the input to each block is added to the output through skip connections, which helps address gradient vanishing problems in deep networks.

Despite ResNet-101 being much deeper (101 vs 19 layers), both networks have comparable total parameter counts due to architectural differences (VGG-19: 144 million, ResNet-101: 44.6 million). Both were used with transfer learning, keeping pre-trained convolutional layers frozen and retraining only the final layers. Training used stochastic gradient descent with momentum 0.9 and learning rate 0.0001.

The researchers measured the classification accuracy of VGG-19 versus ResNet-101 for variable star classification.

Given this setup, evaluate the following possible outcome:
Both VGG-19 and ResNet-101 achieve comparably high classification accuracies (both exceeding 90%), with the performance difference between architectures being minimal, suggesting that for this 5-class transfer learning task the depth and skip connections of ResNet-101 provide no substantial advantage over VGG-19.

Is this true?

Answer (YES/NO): YES